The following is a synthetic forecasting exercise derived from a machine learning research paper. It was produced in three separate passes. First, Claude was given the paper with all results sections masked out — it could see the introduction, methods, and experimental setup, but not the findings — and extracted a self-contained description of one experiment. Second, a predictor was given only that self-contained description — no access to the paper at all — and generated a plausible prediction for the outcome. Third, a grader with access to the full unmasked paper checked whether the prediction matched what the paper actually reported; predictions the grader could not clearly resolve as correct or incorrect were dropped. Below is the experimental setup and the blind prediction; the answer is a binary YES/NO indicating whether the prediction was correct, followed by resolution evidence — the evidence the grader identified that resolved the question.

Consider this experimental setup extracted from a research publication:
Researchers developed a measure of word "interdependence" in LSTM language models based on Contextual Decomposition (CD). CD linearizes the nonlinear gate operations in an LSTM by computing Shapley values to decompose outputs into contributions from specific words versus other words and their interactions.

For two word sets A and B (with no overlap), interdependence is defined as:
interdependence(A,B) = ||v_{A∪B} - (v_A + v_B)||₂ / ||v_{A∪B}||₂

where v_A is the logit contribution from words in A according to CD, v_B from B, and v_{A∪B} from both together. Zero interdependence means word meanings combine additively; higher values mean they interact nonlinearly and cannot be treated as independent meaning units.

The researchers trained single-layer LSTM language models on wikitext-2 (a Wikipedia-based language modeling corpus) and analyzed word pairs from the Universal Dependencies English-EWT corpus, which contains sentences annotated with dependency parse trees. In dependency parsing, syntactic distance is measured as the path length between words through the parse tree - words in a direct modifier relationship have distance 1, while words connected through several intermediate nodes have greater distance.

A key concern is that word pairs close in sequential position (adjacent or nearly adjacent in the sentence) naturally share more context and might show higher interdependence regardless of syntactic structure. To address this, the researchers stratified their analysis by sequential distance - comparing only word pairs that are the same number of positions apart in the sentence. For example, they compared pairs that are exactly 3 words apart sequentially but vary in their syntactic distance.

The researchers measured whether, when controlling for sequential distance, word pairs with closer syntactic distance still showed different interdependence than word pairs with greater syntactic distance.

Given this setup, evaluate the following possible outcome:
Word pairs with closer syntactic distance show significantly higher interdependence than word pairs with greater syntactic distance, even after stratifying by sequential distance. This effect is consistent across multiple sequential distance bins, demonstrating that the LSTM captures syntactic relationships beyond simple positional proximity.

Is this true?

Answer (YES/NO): YES